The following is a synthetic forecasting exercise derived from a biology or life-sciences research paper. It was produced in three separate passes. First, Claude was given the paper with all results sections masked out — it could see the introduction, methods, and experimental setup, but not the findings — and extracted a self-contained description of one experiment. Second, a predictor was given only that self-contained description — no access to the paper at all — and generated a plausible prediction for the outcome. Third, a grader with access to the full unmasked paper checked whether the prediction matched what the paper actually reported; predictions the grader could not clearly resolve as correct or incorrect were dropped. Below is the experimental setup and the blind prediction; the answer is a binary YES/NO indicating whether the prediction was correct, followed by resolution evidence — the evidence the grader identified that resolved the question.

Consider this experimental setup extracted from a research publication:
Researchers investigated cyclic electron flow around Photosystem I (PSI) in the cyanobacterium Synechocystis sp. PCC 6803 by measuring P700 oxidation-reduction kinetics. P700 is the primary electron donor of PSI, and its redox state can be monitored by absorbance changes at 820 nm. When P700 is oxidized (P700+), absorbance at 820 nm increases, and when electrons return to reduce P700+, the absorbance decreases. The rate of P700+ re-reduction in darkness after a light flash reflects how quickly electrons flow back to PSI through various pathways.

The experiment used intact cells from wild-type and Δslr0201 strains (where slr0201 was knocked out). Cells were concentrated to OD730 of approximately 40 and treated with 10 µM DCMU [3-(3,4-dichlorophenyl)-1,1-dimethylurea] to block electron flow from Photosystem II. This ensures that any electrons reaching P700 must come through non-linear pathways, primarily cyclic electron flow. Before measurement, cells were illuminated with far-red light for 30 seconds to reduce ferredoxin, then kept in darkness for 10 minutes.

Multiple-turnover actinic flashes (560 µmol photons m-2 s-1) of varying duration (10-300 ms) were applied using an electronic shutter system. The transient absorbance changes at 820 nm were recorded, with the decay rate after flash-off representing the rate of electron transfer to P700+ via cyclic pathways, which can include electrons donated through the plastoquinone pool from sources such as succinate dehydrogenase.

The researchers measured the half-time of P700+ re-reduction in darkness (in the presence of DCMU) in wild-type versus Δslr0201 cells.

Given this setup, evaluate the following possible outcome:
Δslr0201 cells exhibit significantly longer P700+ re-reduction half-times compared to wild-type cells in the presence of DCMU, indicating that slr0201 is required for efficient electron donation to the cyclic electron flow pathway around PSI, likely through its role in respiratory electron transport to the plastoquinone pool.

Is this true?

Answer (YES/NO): YES